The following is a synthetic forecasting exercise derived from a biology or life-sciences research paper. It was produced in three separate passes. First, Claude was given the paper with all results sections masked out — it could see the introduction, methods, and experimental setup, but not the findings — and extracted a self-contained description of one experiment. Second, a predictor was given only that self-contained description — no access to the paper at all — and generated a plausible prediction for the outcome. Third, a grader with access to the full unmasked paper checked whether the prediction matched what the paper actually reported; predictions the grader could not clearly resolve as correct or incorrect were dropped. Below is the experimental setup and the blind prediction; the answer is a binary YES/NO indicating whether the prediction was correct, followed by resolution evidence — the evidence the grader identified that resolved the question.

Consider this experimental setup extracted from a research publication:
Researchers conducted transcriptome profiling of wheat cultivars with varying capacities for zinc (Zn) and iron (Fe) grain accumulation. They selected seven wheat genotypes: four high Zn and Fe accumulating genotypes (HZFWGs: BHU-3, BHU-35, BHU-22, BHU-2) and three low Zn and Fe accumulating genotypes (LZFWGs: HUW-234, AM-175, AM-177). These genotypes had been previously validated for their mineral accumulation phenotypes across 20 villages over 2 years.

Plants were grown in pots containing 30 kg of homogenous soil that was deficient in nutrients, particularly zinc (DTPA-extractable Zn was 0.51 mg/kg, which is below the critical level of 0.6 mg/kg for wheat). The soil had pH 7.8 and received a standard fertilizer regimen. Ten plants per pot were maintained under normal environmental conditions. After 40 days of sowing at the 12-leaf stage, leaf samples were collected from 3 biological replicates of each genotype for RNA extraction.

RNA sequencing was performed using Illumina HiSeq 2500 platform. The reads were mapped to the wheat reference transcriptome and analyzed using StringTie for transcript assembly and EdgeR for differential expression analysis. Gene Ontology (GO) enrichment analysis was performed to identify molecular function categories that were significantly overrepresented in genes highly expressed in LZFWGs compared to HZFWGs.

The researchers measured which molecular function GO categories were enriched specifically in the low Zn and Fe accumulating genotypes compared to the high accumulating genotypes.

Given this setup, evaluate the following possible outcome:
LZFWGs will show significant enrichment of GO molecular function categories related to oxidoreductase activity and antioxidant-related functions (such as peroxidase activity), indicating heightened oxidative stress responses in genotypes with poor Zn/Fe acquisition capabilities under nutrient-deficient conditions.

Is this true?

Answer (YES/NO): NO